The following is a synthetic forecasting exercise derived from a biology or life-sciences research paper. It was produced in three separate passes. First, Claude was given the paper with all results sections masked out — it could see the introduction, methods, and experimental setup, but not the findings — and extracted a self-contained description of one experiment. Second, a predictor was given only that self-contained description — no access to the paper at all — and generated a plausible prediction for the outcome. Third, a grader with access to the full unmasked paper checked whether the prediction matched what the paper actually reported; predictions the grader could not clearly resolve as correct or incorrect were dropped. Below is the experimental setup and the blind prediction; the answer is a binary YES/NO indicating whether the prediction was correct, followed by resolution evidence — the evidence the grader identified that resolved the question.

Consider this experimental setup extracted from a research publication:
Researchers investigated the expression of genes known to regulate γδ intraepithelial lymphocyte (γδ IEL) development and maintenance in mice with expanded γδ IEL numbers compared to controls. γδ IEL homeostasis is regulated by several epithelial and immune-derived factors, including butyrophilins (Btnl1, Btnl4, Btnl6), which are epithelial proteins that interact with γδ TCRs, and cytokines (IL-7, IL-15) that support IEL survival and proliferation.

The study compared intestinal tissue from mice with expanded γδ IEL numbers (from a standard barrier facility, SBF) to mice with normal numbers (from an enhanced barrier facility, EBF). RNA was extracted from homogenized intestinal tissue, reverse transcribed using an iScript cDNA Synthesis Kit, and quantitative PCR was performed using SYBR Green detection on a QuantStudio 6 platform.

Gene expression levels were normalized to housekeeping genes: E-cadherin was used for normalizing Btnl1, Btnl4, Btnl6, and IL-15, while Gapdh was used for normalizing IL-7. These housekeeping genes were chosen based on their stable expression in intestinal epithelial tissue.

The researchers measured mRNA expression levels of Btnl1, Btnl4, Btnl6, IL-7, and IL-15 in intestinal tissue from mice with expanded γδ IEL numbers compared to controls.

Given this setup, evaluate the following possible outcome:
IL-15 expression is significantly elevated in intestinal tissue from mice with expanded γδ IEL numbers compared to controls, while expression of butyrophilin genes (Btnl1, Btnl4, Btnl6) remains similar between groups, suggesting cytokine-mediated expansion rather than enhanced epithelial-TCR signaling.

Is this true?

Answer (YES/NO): NO